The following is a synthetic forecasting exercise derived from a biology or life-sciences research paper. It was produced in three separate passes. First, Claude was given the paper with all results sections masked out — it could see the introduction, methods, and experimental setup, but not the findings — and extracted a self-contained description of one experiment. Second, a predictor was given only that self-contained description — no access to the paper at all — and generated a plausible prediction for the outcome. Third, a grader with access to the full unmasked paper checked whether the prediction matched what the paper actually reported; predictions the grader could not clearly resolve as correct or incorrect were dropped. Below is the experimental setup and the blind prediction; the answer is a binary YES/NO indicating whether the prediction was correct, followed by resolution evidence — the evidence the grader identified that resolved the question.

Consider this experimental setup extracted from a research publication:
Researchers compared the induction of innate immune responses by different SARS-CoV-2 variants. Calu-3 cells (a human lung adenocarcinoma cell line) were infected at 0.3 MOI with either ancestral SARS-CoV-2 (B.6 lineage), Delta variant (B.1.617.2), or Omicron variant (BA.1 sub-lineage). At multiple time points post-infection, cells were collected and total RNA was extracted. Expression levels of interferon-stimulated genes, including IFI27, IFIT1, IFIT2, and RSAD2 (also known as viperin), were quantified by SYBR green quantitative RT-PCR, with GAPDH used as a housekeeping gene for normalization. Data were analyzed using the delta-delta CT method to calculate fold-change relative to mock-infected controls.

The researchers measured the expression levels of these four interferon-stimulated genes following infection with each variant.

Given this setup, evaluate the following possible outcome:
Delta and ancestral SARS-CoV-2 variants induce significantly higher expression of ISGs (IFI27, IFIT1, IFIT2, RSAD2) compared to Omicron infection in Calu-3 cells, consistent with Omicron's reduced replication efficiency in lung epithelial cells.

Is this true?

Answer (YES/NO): NO